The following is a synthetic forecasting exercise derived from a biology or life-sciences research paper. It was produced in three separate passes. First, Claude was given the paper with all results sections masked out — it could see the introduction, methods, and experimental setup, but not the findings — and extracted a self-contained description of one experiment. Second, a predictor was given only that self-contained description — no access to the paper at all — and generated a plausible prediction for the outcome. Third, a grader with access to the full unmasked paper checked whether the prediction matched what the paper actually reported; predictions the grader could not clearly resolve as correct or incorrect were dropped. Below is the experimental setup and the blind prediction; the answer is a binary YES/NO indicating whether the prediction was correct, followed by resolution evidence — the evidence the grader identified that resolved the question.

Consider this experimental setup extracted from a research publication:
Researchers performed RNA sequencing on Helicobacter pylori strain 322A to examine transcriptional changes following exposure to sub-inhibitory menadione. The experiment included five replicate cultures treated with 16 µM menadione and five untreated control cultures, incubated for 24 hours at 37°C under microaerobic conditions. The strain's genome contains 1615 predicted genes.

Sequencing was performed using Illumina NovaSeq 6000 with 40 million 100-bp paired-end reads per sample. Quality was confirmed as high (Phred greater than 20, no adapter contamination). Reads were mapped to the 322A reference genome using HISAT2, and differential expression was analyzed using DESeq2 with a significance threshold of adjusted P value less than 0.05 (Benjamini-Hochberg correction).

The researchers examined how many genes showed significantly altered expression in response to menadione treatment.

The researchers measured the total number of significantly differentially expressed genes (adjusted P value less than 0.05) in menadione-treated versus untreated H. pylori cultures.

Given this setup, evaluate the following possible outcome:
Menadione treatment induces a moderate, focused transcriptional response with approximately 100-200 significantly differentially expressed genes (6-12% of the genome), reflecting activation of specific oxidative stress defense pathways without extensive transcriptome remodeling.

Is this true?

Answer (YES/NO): NO